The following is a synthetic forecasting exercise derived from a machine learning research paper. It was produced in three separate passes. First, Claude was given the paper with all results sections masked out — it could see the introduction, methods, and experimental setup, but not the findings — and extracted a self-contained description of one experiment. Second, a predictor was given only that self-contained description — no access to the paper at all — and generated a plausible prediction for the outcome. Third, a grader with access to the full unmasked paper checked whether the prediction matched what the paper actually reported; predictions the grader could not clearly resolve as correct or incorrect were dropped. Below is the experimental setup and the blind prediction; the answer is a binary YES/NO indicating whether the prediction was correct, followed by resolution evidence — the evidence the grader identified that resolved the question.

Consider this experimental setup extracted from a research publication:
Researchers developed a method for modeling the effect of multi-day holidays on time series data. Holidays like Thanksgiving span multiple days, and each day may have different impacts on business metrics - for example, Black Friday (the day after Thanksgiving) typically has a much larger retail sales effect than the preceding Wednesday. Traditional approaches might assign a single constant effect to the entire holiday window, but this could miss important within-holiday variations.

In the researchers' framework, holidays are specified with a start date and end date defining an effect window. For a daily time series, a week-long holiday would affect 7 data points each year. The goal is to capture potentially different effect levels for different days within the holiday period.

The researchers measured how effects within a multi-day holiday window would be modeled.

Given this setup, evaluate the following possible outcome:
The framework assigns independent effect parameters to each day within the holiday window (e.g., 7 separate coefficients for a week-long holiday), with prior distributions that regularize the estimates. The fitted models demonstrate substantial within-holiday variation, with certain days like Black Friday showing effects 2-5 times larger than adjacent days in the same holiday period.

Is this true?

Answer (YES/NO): NO